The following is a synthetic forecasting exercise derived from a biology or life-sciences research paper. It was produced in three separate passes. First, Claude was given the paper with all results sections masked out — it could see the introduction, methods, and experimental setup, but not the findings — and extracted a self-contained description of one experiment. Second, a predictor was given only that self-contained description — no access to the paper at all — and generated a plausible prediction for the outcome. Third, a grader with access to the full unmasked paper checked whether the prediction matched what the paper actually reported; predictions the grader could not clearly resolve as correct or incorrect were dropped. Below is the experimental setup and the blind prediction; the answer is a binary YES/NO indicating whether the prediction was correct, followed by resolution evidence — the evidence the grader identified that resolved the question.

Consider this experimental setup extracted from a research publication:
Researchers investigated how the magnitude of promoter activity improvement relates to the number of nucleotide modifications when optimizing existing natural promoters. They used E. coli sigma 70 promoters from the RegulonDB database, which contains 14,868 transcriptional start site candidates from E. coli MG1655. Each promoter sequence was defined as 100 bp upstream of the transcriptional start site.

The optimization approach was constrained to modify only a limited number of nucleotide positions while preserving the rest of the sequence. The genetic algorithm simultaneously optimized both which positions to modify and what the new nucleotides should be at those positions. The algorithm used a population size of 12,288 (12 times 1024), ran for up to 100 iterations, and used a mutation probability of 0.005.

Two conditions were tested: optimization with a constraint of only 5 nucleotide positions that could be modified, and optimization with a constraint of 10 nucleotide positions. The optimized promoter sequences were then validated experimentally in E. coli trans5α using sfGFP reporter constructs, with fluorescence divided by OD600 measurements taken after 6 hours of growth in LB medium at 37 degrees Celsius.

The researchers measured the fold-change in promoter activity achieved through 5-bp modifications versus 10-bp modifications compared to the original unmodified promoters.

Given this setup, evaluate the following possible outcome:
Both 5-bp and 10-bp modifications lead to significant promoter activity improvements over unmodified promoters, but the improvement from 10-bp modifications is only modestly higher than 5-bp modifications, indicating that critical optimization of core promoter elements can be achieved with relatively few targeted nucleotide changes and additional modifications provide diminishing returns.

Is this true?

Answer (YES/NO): NO